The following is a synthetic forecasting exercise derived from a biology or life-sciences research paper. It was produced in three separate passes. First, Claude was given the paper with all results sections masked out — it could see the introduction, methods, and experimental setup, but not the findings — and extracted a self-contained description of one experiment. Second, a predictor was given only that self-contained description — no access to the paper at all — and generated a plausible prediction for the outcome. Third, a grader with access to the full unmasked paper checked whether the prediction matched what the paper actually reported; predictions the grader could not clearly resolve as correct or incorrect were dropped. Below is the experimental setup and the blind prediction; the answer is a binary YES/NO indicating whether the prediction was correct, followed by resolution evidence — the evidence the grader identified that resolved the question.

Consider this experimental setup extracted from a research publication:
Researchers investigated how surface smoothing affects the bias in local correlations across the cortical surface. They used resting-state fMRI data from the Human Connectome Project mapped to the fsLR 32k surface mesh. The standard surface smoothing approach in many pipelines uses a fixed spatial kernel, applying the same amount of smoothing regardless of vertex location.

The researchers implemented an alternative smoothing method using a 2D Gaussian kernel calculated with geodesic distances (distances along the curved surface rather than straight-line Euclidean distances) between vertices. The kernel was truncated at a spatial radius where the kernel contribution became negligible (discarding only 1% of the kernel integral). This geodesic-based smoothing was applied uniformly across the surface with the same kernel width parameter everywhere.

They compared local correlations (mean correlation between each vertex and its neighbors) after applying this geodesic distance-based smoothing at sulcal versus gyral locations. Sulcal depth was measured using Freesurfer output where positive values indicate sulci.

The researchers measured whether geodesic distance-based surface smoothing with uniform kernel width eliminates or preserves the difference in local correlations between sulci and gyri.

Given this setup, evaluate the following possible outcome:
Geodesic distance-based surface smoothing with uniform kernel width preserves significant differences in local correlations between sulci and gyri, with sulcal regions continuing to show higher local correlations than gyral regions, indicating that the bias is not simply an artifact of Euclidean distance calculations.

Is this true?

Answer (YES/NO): YES